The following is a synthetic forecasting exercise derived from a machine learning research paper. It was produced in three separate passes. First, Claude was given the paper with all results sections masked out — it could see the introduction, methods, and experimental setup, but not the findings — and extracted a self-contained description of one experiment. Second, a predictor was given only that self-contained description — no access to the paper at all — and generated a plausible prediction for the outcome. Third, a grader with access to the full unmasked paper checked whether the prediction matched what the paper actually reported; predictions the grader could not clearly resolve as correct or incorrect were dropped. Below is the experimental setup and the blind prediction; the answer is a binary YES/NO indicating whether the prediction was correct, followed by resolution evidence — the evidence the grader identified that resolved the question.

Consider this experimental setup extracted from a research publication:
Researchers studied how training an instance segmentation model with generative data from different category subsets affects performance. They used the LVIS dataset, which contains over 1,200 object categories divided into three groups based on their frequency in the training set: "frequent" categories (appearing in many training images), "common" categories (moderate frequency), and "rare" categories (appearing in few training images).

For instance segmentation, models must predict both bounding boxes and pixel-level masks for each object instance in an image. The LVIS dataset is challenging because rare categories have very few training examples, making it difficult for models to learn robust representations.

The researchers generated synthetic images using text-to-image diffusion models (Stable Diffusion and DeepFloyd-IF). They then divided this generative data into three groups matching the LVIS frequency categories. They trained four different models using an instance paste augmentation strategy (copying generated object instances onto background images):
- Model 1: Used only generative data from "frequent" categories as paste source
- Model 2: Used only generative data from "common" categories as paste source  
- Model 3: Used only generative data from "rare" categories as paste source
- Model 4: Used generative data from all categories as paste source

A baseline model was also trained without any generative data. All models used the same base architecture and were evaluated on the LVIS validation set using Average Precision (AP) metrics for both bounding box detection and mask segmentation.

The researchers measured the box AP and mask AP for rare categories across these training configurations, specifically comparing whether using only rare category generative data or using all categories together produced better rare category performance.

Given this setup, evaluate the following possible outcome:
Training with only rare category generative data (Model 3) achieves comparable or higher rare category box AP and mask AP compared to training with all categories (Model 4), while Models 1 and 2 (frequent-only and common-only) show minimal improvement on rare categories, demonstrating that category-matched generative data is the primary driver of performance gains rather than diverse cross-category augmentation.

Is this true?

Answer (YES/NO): NO